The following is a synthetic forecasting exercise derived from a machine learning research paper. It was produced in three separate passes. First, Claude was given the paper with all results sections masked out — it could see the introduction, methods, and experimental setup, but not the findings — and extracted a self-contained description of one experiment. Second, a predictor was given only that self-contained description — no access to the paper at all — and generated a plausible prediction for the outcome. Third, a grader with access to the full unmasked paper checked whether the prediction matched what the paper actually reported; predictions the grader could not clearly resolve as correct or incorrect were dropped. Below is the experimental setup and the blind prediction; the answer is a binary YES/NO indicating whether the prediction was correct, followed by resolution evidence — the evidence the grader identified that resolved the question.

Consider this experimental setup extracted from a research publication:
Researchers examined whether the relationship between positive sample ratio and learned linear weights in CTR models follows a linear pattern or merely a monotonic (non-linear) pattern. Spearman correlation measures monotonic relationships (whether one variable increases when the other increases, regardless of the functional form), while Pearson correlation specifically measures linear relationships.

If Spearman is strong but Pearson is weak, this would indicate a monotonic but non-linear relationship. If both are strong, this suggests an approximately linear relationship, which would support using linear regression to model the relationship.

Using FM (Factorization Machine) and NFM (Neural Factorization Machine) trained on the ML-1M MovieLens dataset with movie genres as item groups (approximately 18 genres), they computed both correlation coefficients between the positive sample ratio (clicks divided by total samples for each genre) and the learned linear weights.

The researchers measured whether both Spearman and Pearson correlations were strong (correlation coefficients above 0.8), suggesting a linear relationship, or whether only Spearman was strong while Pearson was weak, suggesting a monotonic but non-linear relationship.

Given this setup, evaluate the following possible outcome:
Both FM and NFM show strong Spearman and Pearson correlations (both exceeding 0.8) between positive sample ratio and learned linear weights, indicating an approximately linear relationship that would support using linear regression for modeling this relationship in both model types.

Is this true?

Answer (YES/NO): YES